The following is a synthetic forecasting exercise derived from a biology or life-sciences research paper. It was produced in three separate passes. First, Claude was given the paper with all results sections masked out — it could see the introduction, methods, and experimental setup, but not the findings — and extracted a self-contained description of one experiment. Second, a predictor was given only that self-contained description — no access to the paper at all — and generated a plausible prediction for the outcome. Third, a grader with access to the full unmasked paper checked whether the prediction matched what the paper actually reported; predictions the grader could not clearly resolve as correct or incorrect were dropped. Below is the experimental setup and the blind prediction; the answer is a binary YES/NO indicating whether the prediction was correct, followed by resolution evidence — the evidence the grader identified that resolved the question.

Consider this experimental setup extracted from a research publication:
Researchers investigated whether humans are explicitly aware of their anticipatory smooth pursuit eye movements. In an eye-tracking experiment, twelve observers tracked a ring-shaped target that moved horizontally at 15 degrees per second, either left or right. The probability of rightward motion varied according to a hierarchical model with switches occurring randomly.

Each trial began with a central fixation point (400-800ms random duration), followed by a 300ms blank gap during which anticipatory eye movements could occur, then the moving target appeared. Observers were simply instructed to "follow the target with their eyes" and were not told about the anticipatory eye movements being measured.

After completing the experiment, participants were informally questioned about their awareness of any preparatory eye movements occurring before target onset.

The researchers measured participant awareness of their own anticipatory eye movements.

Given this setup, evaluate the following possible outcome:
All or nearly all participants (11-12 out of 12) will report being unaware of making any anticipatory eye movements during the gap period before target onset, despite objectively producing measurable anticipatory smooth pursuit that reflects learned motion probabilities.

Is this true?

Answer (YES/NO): YES